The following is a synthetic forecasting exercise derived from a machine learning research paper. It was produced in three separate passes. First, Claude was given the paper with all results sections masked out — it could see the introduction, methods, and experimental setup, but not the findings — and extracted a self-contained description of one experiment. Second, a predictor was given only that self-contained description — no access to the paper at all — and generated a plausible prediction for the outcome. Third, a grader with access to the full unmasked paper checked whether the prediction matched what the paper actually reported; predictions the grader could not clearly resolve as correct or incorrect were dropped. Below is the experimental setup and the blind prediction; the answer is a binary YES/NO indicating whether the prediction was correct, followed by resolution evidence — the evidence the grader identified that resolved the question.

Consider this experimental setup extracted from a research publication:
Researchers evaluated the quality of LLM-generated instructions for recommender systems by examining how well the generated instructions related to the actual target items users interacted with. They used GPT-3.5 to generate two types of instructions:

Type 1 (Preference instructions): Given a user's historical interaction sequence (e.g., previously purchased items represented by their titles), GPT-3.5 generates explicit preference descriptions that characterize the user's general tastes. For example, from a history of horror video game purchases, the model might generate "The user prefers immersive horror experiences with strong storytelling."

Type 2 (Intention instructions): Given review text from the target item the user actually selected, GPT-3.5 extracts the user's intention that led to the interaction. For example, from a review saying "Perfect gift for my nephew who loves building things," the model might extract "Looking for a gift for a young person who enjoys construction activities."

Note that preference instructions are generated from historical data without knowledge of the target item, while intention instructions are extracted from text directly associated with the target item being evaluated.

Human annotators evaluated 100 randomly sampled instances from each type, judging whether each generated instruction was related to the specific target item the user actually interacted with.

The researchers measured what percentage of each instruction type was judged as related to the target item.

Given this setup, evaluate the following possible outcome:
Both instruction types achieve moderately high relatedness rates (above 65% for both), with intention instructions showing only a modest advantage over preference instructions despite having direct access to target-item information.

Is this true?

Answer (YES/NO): NO